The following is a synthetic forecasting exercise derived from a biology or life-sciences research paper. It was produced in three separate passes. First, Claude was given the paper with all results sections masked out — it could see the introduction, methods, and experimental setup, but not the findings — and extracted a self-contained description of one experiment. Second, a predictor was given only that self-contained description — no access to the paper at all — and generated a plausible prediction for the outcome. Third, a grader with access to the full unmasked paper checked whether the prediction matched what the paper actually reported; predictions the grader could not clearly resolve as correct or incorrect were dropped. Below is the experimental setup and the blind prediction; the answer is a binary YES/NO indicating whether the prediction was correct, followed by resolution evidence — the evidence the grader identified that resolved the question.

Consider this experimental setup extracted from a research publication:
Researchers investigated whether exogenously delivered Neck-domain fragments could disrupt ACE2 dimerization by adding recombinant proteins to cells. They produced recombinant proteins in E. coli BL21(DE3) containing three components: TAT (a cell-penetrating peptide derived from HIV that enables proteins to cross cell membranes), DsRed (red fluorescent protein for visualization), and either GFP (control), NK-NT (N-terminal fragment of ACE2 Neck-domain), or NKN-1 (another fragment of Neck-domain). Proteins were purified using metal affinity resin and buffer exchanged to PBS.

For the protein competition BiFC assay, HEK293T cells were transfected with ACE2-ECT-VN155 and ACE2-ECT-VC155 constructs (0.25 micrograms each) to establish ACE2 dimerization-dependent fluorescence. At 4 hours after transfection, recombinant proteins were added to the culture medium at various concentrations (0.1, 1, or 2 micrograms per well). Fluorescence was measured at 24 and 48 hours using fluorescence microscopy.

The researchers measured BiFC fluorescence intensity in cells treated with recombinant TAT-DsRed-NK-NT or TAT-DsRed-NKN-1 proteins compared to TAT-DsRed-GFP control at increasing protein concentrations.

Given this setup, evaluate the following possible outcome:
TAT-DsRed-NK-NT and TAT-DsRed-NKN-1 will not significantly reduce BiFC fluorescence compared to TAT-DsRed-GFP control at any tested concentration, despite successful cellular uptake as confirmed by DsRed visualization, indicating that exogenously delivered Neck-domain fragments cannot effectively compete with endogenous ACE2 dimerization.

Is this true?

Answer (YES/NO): NO